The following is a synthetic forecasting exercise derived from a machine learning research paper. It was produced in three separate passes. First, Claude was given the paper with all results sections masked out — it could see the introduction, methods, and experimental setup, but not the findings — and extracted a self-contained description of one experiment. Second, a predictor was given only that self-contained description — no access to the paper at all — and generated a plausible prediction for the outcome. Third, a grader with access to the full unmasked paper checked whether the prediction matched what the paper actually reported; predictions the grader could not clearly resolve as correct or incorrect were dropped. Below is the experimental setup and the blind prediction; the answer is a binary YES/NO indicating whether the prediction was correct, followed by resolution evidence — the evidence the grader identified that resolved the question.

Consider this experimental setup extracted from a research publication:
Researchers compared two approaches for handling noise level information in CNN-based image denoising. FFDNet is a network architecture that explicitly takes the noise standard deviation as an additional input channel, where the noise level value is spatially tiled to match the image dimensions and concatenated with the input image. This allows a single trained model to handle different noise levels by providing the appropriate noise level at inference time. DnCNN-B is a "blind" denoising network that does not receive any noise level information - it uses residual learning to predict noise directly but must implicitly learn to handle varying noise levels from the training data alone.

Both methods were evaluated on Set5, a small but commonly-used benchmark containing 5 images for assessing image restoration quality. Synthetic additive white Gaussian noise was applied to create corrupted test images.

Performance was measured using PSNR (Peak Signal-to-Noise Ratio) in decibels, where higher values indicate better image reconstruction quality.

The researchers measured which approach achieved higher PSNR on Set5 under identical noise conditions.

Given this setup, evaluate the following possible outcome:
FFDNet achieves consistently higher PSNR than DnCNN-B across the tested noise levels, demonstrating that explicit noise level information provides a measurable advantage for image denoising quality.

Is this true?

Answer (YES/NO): YES